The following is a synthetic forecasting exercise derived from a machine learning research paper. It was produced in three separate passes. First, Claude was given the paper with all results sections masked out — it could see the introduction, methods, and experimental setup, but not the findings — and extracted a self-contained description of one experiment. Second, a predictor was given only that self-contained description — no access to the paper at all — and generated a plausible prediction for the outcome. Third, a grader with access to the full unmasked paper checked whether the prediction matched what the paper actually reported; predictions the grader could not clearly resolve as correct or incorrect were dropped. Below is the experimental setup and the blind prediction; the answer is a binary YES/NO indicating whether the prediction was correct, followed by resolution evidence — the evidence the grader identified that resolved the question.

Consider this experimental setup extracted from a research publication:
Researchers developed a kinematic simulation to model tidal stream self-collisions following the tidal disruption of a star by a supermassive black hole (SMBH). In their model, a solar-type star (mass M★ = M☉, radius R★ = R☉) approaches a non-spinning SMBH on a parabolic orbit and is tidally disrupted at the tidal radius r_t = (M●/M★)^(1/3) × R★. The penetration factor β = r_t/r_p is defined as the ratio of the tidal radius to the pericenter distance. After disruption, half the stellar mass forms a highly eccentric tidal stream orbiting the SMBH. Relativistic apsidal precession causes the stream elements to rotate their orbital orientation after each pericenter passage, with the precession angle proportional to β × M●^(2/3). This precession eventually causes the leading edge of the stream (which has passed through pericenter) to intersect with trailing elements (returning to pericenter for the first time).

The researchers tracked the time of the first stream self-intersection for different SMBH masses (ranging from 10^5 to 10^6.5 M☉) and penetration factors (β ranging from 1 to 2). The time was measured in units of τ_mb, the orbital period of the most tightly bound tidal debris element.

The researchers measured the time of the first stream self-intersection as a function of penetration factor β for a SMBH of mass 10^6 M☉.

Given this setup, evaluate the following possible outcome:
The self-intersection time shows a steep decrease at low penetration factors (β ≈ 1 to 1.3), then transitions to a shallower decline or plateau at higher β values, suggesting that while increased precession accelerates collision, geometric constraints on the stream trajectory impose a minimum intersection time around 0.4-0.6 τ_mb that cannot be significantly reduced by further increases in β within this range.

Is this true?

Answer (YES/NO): NO